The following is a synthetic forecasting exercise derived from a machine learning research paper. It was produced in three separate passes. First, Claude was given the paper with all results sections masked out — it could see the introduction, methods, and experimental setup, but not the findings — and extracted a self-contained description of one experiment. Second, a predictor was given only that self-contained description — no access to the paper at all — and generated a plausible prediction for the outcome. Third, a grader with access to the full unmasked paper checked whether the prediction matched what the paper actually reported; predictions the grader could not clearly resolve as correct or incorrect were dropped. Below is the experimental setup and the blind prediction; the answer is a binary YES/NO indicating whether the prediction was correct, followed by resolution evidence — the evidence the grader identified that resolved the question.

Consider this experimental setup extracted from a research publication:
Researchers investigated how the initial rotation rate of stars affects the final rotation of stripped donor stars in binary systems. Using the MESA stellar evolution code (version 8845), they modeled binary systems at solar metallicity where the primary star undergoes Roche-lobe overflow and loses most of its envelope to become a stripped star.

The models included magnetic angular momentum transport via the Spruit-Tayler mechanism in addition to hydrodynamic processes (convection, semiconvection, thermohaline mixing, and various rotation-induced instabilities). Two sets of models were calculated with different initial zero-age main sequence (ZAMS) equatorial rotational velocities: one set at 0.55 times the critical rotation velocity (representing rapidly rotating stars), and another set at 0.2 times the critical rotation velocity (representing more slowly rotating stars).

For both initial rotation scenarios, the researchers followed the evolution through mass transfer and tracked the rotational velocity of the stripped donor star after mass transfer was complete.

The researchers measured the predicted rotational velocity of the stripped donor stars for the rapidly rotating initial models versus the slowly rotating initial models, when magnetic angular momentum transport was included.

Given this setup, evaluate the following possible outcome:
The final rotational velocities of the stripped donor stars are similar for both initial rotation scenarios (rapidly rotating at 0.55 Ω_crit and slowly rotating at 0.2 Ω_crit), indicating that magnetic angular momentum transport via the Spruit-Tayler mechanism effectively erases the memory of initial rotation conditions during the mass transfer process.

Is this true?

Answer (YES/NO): YES